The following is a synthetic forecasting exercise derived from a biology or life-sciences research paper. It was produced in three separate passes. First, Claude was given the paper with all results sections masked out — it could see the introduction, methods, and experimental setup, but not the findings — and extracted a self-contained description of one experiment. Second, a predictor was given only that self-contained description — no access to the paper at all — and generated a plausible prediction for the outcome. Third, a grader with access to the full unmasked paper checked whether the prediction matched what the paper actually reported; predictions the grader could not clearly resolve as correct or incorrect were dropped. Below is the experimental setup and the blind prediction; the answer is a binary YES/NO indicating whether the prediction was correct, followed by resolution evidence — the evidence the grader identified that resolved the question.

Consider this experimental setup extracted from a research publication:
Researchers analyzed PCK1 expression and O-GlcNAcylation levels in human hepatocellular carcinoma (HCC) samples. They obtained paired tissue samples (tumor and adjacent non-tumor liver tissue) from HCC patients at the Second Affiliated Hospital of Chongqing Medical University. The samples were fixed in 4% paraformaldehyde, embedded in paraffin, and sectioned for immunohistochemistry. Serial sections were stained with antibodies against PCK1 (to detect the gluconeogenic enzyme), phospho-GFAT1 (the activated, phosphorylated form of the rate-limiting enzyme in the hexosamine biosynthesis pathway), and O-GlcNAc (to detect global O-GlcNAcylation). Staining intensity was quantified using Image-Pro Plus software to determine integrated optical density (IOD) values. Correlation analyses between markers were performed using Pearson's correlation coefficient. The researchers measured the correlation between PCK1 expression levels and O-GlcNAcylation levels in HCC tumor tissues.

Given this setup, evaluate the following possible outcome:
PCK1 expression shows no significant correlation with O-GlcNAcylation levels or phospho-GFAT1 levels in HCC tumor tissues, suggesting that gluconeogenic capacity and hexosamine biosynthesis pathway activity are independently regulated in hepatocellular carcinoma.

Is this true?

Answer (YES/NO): NO